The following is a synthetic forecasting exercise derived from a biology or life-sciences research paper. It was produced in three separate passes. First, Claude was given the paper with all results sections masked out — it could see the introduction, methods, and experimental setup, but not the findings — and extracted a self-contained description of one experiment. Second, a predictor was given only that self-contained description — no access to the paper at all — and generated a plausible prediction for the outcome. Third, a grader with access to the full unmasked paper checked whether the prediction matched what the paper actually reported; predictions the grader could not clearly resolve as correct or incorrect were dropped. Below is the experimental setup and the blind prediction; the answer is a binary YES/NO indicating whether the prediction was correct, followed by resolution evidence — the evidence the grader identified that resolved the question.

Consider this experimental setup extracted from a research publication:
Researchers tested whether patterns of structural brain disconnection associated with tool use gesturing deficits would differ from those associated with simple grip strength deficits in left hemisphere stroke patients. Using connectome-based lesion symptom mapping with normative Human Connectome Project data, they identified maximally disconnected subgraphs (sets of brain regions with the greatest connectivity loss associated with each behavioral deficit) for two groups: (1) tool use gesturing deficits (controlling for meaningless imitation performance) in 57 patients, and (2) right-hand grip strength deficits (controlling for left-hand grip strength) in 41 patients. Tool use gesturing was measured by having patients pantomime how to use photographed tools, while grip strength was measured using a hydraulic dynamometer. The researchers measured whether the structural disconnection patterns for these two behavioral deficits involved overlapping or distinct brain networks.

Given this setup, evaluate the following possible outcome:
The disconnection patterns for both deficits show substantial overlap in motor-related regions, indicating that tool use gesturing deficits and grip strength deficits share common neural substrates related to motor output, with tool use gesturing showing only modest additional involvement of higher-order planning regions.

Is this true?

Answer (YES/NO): NO